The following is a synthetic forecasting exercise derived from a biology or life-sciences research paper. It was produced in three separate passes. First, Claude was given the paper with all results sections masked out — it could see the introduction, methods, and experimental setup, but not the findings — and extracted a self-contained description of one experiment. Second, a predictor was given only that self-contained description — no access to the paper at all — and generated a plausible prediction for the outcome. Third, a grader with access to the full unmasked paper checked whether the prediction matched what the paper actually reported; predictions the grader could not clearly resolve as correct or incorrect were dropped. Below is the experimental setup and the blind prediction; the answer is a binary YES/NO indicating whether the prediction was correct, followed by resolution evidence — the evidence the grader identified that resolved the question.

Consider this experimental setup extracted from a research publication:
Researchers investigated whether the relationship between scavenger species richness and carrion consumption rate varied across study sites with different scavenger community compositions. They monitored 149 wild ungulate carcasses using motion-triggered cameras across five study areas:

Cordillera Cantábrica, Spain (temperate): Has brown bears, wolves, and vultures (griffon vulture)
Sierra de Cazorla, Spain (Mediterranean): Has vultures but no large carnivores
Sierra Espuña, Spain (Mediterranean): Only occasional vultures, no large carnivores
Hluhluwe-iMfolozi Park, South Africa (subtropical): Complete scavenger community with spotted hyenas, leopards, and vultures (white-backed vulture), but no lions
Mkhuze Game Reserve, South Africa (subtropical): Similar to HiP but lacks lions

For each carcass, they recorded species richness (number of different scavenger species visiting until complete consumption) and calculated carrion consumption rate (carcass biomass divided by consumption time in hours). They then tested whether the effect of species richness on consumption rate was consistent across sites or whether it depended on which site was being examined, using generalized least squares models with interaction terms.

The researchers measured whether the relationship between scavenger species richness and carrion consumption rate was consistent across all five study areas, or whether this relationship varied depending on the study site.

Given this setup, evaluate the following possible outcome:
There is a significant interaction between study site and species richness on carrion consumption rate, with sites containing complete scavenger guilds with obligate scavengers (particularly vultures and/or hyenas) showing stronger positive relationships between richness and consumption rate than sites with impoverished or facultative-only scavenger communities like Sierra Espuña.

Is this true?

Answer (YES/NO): NO